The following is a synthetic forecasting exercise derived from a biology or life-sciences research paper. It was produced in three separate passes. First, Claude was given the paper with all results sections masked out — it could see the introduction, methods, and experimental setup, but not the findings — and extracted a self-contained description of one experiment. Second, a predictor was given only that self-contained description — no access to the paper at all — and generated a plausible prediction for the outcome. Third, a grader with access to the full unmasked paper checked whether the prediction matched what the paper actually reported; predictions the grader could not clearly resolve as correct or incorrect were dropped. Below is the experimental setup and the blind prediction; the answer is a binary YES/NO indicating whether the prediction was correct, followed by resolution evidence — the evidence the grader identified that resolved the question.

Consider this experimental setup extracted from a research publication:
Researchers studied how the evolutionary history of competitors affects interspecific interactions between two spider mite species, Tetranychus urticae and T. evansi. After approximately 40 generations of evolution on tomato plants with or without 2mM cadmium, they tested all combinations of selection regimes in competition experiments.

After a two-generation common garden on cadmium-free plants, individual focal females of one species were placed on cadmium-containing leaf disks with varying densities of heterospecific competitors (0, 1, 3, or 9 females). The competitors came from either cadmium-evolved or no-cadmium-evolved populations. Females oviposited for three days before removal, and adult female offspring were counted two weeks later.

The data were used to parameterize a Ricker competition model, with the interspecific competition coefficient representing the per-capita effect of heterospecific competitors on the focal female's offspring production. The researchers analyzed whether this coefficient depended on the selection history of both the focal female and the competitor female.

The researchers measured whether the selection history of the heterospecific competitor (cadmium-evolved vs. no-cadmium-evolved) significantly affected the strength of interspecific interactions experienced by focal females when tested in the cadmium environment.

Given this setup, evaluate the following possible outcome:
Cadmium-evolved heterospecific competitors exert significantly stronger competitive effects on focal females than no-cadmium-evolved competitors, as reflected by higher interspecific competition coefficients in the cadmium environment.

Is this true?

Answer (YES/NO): NO